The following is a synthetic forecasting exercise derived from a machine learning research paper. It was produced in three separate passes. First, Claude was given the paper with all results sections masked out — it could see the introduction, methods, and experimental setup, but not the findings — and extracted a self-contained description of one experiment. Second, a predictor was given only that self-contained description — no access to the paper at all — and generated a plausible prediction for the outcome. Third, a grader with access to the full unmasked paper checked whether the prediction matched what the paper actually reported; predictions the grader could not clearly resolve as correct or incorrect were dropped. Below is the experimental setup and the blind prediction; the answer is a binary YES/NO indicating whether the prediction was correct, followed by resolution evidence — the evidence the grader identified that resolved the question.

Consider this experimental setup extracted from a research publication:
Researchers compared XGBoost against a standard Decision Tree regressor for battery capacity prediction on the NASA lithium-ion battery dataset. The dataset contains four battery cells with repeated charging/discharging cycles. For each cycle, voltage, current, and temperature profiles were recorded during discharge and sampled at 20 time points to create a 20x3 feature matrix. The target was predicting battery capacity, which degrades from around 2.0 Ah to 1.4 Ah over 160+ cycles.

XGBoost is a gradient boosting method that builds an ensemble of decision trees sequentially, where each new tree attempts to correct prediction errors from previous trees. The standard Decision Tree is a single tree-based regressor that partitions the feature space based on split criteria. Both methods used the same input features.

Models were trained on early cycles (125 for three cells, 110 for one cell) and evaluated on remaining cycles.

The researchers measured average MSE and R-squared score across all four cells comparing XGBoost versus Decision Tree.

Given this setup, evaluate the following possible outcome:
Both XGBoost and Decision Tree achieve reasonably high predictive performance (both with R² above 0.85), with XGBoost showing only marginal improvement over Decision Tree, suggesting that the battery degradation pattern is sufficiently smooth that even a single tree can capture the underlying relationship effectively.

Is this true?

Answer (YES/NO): YES